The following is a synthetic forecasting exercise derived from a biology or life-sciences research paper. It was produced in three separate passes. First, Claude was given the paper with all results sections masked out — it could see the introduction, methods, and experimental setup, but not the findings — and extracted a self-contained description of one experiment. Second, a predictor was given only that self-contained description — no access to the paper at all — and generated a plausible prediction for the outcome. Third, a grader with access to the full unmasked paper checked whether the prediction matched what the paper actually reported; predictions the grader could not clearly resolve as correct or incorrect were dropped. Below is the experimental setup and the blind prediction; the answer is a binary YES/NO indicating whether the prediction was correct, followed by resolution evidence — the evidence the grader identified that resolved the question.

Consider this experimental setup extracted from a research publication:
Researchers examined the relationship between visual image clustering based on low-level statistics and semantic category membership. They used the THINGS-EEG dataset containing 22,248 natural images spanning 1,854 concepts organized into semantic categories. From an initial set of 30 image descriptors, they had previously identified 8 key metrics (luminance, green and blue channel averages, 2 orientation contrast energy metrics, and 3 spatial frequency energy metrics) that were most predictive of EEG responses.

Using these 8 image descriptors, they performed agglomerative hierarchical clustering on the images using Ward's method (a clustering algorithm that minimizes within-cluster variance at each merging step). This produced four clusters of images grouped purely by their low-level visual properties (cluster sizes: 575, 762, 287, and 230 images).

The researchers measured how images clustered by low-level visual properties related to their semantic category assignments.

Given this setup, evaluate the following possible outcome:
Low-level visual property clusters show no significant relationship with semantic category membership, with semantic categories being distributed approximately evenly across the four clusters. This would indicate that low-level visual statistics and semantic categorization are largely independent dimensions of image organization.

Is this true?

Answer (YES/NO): NO